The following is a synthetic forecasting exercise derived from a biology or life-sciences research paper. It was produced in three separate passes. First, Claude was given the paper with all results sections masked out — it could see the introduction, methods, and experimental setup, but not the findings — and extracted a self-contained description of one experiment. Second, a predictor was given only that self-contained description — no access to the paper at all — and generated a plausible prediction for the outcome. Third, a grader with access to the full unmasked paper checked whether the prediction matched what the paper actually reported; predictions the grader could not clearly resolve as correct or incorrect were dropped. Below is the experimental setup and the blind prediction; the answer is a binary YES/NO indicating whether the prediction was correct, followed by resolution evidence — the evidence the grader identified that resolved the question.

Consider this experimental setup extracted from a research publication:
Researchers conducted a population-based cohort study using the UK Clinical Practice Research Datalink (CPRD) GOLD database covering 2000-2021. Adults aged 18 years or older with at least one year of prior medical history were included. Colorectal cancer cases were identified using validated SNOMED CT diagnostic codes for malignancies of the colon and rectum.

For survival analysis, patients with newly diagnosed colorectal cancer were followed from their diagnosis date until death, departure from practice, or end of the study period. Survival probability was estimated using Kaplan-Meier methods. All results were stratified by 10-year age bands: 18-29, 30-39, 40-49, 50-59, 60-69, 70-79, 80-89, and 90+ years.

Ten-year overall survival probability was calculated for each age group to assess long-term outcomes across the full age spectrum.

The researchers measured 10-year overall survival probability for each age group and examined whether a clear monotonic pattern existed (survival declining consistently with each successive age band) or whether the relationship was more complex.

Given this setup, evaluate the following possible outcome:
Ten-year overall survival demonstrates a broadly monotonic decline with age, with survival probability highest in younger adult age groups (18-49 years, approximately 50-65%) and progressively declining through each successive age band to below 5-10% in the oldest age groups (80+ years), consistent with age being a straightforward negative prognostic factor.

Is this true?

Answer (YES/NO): NO